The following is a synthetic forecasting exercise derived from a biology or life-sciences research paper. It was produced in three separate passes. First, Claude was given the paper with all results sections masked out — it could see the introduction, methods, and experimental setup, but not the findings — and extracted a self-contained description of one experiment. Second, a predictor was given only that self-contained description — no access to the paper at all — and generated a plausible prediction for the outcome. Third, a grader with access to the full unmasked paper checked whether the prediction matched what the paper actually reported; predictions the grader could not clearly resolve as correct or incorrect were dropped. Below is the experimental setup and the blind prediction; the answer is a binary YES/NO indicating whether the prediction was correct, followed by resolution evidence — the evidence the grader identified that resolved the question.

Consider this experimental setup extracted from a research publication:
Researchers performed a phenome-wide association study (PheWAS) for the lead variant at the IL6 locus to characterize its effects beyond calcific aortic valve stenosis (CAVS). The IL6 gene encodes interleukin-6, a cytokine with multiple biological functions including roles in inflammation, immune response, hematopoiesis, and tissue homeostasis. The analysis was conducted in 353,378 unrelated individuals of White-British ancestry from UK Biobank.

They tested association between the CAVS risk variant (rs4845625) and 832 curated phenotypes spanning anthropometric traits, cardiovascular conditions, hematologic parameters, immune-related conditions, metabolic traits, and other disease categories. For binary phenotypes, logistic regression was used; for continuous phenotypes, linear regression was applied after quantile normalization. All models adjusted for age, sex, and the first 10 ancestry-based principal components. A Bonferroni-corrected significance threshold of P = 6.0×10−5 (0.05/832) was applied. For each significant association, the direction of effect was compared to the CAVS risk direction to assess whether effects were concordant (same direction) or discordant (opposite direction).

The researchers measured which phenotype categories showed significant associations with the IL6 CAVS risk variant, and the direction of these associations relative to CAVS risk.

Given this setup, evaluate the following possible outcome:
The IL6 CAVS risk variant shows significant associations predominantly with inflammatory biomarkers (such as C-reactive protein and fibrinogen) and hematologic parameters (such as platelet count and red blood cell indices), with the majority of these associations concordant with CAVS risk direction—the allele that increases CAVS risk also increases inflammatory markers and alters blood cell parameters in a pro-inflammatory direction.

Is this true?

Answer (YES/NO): NO